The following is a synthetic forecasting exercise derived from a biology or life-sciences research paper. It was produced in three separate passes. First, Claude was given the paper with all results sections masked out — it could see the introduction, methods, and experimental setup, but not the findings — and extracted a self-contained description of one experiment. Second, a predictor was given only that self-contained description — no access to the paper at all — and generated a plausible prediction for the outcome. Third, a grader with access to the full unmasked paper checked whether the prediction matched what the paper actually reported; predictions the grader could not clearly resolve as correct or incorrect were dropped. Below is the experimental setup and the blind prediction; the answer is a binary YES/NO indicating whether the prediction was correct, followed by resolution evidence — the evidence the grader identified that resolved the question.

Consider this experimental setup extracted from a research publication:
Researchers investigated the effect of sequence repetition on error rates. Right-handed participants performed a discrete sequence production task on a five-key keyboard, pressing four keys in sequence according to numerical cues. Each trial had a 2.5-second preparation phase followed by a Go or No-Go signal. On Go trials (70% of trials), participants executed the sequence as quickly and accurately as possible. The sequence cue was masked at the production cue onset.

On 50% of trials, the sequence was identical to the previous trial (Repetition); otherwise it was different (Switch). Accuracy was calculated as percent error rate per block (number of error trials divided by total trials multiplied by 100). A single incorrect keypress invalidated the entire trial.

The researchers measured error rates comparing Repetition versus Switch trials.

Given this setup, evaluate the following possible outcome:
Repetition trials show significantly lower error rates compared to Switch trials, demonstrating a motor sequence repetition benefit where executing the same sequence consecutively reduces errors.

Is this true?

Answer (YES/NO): YES